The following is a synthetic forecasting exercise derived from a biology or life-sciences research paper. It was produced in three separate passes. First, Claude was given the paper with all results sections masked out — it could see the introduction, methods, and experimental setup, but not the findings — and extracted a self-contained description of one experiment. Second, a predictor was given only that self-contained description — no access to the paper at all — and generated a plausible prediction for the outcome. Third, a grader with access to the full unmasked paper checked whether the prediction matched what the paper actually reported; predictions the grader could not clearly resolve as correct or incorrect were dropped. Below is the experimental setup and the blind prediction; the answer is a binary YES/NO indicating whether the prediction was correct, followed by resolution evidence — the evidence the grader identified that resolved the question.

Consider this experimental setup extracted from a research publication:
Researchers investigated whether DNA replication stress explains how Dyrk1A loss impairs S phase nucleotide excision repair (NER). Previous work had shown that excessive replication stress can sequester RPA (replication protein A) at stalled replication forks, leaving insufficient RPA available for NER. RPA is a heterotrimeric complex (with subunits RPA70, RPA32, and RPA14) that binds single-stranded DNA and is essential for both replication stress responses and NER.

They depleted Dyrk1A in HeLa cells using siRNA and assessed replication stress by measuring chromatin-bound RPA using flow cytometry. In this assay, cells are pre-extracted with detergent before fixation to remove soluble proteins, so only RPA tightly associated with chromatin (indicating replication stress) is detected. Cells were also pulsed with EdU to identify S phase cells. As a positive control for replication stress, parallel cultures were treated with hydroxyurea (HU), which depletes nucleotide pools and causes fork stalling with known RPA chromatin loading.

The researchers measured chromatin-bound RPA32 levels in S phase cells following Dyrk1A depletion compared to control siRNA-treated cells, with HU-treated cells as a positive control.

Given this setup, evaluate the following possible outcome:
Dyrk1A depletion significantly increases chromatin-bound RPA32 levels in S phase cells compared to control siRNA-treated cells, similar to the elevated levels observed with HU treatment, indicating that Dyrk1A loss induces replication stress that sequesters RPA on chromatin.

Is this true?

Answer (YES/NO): NO